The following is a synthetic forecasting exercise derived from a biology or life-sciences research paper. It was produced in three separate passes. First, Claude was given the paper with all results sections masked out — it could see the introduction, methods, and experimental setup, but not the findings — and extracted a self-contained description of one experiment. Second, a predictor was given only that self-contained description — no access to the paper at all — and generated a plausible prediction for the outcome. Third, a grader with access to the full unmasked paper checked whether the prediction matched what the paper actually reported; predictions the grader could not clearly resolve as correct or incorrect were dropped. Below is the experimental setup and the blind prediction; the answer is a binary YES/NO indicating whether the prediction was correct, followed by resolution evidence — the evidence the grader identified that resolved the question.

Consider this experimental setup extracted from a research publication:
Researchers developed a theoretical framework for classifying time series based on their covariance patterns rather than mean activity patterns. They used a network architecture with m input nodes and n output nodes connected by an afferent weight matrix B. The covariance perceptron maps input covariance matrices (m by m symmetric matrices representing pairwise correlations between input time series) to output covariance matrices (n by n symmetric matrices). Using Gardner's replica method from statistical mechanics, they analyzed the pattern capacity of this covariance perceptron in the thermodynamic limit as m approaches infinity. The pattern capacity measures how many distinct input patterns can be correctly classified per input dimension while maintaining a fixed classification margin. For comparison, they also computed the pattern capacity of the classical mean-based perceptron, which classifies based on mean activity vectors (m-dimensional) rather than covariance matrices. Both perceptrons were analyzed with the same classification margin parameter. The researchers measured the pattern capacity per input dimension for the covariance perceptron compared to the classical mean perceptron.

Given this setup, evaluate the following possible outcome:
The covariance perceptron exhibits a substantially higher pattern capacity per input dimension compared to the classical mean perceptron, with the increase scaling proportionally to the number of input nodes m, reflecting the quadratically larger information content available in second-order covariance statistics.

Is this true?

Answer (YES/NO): NO